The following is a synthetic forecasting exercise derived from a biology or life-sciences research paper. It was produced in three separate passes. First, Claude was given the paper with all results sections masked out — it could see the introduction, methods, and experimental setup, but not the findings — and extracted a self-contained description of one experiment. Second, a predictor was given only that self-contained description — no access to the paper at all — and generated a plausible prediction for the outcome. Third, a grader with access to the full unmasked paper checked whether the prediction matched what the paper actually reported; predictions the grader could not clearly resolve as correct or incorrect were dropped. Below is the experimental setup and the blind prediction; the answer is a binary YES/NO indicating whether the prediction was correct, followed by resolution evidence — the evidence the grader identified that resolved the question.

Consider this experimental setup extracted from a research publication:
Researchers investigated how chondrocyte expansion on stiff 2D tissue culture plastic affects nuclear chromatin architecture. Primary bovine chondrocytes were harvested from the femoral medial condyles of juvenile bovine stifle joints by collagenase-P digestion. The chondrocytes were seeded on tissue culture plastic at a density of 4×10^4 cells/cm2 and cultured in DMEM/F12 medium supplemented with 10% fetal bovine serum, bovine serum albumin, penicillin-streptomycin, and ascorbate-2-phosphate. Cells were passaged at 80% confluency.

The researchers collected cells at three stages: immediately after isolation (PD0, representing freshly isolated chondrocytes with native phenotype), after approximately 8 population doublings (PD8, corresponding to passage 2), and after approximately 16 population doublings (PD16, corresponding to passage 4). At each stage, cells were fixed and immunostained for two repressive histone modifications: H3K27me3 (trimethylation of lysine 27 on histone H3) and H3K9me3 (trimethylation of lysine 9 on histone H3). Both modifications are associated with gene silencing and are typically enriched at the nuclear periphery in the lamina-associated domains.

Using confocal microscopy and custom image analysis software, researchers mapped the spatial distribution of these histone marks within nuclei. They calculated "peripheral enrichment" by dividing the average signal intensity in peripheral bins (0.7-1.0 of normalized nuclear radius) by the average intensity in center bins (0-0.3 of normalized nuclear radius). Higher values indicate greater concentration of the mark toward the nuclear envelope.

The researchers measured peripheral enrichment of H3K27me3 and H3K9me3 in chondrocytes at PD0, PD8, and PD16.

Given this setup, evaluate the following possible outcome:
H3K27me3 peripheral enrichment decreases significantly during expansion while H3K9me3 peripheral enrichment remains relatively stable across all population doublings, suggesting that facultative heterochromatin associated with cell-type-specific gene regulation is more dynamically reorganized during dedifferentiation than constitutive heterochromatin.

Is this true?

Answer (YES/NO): NO